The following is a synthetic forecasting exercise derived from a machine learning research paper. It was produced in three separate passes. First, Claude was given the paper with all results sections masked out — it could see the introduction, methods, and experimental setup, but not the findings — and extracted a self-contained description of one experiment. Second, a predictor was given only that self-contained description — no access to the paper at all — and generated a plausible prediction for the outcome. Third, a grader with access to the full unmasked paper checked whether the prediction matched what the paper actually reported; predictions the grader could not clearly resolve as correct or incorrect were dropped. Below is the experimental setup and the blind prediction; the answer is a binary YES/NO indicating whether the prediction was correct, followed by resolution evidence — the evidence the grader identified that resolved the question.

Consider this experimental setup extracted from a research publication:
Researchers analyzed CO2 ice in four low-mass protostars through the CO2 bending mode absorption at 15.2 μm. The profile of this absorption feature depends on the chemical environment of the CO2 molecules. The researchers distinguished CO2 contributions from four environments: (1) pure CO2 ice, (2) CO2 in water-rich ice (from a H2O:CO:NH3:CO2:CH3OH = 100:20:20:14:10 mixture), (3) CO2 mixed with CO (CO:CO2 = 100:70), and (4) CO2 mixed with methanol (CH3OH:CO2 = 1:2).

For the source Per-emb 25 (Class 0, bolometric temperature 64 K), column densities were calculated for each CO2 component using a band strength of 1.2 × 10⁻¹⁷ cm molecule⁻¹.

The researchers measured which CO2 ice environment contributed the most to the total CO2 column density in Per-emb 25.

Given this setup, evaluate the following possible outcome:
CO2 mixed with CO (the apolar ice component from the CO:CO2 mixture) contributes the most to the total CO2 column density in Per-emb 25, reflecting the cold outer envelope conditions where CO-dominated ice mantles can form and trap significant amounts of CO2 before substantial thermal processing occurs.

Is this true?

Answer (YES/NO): NO